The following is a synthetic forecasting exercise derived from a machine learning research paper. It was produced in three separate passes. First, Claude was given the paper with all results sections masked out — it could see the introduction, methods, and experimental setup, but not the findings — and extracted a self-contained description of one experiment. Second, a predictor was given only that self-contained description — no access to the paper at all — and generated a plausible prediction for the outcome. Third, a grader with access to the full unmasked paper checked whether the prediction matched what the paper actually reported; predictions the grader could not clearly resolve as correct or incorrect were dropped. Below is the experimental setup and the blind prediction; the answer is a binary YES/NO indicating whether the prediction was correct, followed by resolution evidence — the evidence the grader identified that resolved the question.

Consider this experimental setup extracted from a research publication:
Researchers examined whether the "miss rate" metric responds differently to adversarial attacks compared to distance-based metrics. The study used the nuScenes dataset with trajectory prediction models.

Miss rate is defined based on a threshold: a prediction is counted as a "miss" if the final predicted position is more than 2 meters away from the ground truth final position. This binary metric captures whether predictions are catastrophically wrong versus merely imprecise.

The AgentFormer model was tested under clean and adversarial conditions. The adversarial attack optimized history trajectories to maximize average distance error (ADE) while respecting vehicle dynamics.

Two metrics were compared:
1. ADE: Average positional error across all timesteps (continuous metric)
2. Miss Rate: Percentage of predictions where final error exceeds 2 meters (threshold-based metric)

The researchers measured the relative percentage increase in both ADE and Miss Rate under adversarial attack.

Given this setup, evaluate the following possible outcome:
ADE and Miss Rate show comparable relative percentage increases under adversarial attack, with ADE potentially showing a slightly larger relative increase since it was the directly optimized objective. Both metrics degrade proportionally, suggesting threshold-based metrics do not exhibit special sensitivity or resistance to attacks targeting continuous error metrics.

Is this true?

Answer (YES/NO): NO